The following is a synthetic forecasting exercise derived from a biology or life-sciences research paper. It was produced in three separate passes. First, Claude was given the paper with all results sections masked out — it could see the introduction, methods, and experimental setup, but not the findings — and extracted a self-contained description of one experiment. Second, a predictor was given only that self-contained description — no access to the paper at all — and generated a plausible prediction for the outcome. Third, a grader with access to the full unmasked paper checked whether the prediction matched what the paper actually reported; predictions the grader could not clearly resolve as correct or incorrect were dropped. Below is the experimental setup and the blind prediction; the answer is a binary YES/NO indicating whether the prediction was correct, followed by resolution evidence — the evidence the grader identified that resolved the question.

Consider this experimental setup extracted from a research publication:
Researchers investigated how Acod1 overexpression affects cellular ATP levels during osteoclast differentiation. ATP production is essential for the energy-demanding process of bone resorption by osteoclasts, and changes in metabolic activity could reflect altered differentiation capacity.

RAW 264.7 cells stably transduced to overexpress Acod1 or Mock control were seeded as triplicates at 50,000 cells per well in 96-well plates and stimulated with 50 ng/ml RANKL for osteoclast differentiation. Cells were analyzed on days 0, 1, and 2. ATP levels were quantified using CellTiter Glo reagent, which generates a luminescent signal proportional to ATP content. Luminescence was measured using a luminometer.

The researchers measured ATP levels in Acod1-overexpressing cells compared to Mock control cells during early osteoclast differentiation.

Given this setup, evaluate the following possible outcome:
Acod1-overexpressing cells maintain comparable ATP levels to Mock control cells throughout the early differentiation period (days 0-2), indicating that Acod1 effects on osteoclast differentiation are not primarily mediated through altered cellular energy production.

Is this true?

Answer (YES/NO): NO